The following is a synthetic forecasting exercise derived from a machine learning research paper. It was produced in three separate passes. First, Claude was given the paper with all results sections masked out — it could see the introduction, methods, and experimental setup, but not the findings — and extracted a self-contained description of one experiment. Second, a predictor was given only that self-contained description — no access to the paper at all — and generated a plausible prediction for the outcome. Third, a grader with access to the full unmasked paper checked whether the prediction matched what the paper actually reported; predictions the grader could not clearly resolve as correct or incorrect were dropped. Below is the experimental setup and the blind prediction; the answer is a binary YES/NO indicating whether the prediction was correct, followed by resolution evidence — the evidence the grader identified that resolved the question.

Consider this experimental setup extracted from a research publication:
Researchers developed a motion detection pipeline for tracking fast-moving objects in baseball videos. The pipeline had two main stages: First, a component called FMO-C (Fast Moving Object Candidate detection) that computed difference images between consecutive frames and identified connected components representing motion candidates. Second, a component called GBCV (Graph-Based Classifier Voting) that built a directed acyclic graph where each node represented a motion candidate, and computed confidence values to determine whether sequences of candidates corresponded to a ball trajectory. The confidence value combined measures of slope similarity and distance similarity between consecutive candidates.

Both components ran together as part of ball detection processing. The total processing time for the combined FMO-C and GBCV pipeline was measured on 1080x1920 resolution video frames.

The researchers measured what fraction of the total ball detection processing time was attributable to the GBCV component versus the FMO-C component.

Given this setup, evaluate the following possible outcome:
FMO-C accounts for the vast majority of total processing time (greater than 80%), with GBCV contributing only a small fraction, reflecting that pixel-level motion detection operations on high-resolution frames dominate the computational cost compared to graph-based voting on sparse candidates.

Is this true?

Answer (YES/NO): NO